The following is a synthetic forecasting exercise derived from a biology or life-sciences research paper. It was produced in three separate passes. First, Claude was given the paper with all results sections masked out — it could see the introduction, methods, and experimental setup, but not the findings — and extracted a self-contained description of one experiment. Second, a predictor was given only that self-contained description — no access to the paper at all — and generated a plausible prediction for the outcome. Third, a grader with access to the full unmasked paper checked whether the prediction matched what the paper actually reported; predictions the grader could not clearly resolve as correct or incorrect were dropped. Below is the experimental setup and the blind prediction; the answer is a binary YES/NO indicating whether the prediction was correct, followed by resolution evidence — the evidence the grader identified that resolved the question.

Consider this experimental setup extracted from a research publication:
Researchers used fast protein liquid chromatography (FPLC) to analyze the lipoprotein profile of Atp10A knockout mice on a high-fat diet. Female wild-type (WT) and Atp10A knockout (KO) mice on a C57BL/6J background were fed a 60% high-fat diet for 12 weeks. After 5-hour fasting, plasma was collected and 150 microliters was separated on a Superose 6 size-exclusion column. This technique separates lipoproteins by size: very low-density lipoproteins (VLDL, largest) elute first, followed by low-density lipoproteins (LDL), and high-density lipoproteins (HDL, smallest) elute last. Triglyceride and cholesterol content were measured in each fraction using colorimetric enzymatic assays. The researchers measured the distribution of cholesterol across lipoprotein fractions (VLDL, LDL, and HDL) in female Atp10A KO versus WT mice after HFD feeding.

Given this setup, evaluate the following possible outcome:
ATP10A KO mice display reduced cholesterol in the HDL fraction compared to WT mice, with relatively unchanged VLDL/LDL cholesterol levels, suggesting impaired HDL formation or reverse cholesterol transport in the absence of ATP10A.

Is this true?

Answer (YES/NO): NO